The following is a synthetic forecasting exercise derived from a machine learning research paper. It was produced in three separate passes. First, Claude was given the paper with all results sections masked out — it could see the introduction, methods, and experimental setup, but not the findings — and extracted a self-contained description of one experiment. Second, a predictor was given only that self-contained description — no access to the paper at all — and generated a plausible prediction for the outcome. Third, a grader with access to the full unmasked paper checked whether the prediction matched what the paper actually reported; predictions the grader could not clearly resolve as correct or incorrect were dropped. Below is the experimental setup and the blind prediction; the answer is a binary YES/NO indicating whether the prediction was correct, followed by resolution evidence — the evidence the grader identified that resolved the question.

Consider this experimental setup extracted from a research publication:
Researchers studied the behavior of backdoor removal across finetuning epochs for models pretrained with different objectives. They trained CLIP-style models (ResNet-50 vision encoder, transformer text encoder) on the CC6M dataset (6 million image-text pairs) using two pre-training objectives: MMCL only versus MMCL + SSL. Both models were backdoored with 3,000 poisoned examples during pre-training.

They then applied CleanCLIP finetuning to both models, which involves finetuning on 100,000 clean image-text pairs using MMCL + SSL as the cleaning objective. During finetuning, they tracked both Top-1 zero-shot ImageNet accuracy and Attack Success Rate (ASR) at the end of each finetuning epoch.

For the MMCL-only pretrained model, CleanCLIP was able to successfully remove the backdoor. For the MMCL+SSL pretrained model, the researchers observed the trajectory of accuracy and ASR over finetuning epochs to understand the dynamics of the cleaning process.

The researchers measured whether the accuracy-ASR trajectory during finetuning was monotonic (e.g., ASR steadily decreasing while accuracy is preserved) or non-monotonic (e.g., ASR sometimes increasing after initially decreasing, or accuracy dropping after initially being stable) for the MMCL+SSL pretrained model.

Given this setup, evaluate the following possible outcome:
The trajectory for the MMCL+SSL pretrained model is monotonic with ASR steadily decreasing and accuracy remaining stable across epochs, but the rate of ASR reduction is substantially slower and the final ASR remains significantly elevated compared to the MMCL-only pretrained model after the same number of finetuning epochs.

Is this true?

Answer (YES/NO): NO